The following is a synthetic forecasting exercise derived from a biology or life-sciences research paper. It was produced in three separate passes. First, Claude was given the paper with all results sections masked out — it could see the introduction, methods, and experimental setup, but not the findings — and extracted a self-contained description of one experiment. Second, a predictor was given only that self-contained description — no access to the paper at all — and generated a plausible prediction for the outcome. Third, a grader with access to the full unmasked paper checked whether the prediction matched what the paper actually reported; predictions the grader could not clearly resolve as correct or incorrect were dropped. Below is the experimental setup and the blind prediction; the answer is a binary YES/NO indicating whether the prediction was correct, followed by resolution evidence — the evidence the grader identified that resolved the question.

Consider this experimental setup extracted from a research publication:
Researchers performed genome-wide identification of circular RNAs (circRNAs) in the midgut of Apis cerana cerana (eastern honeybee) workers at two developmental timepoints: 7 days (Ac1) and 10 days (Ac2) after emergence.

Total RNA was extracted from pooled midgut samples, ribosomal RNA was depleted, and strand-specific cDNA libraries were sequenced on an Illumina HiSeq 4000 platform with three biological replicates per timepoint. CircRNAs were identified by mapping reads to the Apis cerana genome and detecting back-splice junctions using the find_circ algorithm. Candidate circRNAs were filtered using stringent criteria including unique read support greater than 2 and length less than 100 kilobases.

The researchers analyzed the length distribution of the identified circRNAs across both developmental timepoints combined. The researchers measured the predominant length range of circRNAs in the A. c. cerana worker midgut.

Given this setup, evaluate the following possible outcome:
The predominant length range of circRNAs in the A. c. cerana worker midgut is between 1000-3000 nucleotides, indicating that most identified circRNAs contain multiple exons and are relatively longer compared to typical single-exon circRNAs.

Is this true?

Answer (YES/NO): NO